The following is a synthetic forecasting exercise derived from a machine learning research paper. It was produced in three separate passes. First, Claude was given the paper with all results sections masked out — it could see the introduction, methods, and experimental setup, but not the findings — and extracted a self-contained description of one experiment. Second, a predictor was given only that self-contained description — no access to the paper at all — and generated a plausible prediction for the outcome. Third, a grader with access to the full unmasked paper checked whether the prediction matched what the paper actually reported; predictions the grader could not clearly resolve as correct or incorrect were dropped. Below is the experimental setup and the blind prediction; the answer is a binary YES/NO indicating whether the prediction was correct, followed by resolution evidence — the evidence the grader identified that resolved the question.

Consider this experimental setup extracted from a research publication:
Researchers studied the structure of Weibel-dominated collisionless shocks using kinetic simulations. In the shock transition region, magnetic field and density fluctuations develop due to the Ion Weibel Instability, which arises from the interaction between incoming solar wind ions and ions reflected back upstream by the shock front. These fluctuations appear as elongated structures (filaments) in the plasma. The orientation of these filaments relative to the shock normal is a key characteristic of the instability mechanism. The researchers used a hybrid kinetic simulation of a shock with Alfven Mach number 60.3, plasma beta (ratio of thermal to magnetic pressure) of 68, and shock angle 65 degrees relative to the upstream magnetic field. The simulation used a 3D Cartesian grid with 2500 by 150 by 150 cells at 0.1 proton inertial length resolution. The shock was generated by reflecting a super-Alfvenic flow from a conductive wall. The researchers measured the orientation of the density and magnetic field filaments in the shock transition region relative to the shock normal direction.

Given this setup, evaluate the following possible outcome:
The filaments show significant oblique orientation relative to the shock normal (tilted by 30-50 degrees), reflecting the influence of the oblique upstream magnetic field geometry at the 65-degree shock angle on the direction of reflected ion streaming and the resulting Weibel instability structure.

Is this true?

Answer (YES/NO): NO